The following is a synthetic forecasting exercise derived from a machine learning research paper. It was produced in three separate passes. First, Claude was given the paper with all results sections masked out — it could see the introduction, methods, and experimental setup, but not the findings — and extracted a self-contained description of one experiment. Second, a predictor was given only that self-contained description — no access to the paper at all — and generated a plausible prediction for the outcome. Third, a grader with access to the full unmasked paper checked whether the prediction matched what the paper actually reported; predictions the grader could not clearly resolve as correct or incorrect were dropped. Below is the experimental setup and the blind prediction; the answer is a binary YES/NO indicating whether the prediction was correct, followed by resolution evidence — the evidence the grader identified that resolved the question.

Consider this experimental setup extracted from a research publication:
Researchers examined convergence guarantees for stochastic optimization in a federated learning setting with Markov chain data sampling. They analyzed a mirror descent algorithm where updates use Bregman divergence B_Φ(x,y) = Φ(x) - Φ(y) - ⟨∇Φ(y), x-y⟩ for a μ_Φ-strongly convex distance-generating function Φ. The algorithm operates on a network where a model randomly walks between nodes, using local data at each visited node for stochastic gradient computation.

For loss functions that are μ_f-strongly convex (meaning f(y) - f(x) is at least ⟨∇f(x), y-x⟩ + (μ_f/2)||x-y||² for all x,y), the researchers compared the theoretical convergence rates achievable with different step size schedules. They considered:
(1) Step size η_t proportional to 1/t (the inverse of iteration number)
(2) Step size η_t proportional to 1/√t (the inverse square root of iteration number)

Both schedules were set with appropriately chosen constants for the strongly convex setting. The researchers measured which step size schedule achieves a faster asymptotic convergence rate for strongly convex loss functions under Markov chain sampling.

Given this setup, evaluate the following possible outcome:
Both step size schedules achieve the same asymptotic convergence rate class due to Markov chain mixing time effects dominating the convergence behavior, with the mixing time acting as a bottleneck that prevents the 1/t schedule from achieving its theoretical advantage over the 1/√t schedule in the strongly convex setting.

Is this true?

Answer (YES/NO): NO